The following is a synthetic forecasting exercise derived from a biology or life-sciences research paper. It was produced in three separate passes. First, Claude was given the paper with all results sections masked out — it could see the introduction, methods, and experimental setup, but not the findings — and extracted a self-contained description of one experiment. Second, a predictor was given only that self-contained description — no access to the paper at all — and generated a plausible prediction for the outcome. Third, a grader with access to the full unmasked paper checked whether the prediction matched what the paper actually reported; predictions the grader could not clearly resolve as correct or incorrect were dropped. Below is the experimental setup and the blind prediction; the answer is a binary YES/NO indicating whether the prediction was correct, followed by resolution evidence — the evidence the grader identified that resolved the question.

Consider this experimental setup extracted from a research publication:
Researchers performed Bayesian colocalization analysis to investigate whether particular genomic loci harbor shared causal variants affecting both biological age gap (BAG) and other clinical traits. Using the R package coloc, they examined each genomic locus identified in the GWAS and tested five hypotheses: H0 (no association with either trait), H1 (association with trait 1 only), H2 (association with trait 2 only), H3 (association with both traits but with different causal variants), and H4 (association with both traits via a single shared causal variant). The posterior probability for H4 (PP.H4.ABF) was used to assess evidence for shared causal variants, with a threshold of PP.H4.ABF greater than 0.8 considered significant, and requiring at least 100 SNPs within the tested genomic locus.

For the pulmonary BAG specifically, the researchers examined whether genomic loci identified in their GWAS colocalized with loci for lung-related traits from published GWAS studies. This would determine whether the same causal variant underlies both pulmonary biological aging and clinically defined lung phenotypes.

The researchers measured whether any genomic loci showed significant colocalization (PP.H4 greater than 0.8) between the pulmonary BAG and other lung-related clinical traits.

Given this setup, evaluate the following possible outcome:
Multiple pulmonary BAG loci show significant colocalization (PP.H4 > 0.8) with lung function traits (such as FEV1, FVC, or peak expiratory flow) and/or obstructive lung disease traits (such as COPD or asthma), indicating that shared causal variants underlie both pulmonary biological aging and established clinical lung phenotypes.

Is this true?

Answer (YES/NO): YES